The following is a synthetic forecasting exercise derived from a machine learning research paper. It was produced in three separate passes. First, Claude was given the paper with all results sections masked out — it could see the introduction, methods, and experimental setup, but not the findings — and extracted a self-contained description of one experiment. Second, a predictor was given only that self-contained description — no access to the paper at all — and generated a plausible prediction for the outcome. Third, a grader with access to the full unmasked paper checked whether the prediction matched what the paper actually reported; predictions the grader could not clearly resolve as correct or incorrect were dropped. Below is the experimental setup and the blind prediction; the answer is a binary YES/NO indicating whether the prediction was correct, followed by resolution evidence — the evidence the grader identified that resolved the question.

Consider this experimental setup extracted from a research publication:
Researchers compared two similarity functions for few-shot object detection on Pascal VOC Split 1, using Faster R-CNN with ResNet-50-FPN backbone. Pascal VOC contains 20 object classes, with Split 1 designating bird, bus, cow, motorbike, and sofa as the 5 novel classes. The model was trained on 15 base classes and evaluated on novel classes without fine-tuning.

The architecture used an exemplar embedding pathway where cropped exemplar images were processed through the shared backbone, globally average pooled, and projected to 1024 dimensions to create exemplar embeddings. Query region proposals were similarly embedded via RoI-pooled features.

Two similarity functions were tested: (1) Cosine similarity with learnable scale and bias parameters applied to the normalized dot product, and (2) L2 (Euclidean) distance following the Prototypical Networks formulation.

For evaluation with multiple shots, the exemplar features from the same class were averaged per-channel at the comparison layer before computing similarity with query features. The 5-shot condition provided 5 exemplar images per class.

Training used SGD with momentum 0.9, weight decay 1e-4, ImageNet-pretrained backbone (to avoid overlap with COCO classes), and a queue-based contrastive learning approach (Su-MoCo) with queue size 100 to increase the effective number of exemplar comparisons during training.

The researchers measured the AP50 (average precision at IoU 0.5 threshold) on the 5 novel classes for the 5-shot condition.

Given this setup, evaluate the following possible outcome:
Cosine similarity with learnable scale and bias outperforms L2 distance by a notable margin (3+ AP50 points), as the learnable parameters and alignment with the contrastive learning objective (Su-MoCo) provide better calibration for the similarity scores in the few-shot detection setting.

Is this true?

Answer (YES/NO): YES